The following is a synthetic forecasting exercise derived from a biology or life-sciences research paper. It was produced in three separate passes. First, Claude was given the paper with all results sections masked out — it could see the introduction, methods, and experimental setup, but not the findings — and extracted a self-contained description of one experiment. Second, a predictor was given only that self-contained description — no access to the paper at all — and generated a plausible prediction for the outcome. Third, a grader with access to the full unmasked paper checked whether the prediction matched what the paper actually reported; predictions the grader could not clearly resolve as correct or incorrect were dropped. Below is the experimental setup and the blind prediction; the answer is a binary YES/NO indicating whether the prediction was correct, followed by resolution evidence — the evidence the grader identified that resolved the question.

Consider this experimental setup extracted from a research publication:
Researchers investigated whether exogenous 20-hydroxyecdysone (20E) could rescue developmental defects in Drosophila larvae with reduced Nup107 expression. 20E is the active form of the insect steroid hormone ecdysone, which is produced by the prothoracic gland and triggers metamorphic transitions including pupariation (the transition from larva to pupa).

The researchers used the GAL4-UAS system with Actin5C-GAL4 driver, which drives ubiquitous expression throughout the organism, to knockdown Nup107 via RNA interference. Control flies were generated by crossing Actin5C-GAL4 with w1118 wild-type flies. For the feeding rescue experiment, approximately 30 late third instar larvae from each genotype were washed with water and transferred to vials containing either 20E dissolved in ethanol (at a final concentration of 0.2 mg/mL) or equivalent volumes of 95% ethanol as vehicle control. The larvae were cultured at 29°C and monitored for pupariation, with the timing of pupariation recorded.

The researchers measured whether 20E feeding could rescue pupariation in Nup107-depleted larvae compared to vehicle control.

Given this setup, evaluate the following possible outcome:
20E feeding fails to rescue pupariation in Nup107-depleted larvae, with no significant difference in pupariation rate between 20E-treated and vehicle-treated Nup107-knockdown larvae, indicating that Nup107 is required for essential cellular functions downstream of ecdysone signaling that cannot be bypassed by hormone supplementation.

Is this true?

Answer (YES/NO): NO